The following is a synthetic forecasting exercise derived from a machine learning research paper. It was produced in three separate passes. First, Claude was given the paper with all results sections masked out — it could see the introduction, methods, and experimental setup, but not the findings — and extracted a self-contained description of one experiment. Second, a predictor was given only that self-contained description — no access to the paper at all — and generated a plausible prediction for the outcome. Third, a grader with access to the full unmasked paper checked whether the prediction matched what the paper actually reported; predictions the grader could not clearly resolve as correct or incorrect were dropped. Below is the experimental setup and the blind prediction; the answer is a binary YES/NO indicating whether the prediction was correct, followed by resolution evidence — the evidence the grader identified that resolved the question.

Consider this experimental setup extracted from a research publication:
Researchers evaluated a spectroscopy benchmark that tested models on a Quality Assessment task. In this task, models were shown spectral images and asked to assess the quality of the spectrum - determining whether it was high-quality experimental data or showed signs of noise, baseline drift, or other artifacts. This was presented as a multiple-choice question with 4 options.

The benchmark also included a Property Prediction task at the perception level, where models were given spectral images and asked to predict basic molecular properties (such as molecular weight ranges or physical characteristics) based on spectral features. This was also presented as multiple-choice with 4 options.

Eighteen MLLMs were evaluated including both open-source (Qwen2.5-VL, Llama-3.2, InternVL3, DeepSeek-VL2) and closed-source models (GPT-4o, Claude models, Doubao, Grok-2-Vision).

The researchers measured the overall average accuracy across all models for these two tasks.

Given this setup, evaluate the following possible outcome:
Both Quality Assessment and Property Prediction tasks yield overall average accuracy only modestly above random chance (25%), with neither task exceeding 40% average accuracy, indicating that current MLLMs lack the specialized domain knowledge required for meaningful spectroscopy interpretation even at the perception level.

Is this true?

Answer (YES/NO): NO